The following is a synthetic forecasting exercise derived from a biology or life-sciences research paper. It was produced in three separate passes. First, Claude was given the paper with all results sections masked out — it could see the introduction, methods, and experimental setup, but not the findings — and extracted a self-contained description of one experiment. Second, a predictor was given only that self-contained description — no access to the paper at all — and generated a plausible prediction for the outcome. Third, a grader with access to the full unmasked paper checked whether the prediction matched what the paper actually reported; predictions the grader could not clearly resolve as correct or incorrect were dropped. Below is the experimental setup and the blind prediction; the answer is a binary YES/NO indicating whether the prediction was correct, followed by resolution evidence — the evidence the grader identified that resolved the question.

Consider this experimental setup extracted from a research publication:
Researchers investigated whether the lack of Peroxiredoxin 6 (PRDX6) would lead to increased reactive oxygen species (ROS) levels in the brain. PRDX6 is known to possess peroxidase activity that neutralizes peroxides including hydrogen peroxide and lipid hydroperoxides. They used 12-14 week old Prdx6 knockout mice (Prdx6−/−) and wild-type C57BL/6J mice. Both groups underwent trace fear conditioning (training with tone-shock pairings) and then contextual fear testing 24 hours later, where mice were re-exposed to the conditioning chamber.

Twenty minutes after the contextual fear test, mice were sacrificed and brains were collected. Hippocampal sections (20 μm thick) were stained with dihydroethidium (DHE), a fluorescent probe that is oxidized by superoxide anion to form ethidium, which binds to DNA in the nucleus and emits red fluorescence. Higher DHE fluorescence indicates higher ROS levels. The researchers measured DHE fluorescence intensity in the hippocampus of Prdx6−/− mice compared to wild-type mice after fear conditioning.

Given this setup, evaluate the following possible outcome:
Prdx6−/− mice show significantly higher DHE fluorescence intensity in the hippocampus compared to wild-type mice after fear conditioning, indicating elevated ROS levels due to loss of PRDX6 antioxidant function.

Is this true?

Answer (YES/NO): NO